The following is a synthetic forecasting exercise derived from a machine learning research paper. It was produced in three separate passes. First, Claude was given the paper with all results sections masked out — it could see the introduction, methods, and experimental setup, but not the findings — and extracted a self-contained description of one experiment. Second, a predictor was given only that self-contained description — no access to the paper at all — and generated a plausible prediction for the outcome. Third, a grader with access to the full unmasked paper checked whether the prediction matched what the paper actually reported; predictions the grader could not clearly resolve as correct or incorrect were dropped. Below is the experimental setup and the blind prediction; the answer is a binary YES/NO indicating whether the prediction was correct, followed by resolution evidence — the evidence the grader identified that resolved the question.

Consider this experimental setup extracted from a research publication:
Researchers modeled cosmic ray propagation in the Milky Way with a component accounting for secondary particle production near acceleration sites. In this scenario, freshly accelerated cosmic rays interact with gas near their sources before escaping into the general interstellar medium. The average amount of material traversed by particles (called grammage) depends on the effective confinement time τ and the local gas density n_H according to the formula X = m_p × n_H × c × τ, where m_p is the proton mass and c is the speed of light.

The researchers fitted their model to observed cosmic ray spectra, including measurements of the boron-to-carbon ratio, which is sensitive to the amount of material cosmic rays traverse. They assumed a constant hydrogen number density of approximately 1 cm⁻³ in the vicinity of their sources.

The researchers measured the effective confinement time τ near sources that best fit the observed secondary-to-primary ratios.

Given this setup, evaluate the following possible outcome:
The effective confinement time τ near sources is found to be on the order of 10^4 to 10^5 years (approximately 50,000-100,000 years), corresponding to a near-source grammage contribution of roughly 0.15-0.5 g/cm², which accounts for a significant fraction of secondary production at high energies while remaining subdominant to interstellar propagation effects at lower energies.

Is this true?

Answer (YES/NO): NO